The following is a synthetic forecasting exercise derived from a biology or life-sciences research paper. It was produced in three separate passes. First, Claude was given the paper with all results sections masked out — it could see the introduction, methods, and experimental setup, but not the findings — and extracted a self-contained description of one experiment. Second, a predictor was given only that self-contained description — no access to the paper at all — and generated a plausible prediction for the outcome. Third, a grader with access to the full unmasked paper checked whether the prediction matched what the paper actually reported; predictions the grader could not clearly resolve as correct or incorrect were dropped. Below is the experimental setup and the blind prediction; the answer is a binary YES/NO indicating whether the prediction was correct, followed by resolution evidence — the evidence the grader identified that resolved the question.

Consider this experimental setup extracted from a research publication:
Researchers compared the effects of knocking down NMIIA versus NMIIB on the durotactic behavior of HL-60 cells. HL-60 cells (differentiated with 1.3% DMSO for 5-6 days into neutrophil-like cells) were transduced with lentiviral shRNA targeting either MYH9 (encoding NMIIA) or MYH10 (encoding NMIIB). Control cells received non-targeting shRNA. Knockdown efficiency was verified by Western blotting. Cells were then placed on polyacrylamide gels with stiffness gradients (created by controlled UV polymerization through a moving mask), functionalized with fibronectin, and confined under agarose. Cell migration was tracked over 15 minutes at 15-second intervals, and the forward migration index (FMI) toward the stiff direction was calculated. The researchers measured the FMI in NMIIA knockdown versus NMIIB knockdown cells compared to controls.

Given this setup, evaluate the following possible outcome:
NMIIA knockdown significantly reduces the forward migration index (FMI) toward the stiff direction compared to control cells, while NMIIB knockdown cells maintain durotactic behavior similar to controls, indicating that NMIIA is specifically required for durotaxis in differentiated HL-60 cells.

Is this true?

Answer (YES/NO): YES